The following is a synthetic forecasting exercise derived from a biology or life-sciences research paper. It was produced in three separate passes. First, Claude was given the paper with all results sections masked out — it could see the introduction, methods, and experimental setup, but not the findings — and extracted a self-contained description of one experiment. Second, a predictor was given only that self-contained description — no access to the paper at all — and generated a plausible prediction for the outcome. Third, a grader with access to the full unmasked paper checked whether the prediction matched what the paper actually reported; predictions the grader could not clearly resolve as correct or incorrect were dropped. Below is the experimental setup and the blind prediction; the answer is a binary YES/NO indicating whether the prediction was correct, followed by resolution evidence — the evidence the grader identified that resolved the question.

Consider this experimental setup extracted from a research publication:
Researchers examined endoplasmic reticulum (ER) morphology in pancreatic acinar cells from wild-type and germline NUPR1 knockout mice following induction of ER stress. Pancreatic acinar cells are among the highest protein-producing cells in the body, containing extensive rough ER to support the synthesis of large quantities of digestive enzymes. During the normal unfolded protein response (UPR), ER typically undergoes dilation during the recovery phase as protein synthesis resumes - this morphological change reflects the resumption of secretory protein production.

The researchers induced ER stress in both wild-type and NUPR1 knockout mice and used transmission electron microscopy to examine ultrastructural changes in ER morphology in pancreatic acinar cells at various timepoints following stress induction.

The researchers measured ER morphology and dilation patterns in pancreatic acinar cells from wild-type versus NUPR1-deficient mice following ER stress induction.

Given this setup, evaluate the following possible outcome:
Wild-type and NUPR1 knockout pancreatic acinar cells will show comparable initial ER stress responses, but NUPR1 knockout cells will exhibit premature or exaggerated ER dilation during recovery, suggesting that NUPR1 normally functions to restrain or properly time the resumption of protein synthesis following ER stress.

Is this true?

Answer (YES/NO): NO